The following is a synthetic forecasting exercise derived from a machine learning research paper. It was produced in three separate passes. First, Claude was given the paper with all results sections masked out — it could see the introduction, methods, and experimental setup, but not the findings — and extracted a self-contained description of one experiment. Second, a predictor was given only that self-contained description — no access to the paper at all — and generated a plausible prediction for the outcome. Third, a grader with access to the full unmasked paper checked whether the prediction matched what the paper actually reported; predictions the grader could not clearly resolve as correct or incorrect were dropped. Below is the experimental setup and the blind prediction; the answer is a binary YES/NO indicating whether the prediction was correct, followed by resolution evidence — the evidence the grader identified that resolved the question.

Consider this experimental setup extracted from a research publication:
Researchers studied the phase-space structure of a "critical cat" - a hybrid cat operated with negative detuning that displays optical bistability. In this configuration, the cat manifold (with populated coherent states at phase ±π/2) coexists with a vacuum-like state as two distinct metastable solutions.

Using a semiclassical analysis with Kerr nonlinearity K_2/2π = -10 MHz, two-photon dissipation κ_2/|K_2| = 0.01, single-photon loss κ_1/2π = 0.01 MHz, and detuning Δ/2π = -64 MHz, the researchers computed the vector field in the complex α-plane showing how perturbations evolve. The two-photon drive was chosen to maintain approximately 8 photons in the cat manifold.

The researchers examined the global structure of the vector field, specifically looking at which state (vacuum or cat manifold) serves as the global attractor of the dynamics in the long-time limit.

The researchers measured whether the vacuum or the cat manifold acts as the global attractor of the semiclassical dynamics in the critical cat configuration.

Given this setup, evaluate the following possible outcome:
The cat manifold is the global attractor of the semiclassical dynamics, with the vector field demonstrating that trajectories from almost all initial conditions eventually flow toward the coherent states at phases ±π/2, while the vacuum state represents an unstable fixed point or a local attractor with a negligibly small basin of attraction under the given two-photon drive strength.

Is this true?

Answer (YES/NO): NO